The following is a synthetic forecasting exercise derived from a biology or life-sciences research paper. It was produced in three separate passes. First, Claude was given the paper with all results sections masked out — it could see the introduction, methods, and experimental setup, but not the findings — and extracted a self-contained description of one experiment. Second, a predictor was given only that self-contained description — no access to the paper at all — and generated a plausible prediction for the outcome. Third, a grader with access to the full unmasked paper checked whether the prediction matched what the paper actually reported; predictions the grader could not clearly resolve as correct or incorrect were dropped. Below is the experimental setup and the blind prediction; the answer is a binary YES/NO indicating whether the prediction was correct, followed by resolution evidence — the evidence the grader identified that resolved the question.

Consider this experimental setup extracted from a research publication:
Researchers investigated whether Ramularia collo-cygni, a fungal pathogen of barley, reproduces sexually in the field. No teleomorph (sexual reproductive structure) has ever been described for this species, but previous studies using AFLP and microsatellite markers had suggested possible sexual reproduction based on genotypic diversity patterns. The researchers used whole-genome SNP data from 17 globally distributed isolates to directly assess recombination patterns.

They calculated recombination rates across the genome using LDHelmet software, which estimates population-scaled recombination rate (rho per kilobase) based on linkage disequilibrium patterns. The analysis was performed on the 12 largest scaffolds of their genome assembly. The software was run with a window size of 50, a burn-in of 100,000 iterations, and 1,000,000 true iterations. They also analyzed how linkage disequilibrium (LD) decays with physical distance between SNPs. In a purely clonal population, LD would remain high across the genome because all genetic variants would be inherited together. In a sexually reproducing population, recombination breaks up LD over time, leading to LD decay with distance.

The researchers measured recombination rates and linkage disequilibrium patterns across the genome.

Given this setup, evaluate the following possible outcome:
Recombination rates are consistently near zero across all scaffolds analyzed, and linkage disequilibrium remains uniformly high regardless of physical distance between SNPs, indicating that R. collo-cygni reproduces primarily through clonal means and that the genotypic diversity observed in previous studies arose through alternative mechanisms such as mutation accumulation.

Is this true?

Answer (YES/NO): NO